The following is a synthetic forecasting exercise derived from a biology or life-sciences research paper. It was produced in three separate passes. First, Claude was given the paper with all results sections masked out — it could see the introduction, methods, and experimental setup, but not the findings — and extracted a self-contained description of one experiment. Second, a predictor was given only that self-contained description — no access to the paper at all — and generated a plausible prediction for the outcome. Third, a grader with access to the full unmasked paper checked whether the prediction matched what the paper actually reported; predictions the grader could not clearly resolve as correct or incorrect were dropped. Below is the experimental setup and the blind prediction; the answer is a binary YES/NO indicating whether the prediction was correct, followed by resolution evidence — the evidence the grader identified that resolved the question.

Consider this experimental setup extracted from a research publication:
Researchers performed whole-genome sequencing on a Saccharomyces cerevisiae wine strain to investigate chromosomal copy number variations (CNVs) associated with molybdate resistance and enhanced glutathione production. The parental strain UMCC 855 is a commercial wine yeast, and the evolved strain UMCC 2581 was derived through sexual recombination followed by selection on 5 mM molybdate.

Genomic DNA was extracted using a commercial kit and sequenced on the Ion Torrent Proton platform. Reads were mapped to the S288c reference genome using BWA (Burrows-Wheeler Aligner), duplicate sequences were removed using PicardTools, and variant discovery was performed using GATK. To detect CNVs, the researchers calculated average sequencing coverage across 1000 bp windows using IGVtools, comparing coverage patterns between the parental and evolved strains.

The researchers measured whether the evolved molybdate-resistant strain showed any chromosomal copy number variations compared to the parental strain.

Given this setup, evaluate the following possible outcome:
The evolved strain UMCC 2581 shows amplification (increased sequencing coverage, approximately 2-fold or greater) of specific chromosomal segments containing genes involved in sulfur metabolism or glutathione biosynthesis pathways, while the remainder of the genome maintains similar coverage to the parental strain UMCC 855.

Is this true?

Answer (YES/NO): NO